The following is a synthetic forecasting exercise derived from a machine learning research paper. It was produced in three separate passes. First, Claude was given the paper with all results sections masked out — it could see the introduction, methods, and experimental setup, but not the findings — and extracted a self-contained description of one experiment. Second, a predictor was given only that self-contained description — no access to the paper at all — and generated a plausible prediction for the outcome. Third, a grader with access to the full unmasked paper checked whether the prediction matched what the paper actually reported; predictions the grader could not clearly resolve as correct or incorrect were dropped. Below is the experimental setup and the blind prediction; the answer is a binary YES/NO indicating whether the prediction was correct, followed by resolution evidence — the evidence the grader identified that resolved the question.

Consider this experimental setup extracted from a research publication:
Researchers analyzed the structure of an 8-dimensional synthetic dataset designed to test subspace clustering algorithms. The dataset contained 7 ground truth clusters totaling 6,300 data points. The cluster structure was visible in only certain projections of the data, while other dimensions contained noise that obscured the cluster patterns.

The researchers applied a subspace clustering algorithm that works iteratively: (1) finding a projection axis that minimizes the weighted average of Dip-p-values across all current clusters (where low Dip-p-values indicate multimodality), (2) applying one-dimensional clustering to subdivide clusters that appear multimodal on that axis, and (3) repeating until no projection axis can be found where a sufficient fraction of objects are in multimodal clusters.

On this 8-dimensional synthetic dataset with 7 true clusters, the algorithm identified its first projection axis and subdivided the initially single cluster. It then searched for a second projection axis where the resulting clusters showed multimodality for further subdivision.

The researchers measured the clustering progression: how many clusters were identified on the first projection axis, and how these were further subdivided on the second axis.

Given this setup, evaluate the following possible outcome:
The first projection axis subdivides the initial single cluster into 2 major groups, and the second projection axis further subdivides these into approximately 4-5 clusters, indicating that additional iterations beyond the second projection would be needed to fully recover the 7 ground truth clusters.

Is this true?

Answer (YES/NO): NO